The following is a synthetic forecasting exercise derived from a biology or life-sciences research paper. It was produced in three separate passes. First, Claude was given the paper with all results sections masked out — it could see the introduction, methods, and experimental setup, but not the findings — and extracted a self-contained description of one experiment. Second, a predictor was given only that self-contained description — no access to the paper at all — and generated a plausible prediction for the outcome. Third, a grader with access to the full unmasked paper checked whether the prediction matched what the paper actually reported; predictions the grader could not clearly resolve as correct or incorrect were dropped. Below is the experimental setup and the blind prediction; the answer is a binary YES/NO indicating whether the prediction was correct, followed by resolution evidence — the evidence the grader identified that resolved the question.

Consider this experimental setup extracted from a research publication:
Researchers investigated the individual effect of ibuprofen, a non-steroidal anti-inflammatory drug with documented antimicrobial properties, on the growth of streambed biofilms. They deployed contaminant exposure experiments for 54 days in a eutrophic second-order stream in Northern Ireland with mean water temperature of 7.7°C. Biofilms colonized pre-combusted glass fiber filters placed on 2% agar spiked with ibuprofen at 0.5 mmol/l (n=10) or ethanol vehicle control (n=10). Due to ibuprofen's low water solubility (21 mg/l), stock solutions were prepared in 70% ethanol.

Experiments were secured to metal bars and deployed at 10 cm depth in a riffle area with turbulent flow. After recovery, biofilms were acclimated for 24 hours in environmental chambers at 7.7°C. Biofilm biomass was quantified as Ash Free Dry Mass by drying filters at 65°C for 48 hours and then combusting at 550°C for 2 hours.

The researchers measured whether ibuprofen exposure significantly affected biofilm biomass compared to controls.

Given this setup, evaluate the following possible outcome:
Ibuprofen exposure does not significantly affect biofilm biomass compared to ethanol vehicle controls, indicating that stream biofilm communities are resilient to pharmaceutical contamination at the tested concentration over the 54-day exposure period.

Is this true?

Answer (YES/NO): YES